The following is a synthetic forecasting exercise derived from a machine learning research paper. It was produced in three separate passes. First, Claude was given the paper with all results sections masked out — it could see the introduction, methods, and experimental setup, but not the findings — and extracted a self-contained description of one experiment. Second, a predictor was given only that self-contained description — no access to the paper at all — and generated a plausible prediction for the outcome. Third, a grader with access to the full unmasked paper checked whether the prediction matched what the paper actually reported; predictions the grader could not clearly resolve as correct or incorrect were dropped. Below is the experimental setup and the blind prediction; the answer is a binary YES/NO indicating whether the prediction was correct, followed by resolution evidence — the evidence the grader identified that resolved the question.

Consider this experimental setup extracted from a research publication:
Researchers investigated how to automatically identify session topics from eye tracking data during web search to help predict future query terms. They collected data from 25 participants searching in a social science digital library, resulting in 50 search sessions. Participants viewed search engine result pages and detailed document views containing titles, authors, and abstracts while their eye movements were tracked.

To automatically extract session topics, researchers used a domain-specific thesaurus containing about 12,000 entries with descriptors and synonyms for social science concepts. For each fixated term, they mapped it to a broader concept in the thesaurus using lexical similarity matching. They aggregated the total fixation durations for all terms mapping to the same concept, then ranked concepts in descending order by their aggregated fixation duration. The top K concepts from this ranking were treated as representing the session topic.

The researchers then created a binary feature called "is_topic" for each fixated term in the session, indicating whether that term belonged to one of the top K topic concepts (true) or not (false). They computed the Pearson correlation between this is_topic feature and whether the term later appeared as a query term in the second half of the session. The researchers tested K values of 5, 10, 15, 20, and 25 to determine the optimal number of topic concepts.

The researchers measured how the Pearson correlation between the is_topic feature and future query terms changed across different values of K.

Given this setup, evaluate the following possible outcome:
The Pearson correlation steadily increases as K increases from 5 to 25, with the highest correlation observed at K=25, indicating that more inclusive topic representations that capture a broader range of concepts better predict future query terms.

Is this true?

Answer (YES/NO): NO